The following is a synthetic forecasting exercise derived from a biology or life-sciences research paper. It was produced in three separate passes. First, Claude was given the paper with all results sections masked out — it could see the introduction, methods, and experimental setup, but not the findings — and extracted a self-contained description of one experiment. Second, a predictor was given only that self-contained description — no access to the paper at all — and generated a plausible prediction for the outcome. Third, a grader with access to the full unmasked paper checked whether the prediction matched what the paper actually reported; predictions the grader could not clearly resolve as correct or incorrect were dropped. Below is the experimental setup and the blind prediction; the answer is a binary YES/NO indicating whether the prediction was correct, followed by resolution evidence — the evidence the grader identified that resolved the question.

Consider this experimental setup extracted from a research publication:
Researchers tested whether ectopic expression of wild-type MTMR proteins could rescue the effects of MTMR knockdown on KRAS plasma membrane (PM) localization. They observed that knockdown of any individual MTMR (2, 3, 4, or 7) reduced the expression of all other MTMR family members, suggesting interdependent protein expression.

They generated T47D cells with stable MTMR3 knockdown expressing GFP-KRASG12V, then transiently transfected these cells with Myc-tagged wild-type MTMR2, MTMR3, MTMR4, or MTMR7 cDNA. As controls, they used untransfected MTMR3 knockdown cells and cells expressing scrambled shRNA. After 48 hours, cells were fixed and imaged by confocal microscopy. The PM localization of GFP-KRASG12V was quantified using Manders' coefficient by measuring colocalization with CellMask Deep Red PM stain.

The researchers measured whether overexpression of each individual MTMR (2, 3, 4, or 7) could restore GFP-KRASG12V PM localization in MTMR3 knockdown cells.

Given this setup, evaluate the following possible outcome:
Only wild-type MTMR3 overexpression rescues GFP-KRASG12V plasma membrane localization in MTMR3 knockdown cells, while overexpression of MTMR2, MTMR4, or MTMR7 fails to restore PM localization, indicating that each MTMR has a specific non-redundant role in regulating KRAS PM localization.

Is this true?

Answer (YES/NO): YES